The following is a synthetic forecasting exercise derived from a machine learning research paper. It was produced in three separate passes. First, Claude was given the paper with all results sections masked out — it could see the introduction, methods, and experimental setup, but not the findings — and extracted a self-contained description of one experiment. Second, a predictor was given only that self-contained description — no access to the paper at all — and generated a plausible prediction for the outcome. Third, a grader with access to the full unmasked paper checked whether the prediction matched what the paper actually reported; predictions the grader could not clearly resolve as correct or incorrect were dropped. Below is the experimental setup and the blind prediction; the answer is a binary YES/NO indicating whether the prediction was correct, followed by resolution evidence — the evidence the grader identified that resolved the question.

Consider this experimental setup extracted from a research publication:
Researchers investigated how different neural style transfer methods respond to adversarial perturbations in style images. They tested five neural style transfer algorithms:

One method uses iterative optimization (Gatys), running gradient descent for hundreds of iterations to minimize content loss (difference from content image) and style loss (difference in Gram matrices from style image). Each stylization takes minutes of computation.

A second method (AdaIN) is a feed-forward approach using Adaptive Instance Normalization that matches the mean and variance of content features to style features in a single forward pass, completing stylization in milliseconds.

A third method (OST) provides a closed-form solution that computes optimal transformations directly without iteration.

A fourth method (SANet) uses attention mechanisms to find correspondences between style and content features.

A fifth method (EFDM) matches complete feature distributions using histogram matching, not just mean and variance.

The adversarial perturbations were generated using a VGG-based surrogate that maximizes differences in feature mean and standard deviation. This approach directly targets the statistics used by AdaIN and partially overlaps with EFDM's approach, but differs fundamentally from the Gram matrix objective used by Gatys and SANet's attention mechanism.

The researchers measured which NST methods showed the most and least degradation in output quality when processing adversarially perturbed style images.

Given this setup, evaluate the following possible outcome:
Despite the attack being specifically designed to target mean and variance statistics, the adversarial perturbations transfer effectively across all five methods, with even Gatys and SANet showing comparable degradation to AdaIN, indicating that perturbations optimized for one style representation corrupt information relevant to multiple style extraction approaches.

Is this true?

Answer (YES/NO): YES